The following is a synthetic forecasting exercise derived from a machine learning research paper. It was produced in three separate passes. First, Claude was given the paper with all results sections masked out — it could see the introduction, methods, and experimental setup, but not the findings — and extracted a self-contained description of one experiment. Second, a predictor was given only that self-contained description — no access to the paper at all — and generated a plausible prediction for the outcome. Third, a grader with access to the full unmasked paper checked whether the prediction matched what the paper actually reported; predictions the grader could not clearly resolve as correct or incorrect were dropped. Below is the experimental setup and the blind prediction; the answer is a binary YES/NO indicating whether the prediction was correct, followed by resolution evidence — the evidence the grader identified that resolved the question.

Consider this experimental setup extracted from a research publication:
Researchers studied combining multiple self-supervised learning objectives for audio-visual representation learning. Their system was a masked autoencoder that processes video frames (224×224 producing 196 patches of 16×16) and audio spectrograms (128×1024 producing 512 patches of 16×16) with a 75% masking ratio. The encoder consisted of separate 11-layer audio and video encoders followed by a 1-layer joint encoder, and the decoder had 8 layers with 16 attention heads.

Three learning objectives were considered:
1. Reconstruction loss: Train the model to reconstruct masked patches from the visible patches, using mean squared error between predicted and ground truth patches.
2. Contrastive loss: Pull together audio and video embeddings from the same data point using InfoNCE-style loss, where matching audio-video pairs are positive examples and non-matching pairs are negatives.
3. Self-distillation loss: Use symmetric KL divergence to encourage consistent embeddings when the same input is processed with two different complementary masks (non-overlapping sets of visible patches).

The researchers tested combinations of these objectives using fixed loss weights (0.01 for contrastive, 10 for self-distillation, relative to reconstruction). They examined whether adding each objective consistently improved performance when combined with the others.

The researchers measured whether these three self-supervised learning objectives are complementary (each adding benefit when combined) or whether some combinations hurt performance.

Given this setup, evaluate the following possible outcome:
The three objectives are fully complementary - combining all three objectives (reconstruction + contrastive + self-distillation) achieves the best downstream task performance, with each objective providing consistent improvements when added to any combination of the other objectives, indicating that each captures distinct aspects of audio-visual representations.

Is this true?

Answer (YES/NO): NO